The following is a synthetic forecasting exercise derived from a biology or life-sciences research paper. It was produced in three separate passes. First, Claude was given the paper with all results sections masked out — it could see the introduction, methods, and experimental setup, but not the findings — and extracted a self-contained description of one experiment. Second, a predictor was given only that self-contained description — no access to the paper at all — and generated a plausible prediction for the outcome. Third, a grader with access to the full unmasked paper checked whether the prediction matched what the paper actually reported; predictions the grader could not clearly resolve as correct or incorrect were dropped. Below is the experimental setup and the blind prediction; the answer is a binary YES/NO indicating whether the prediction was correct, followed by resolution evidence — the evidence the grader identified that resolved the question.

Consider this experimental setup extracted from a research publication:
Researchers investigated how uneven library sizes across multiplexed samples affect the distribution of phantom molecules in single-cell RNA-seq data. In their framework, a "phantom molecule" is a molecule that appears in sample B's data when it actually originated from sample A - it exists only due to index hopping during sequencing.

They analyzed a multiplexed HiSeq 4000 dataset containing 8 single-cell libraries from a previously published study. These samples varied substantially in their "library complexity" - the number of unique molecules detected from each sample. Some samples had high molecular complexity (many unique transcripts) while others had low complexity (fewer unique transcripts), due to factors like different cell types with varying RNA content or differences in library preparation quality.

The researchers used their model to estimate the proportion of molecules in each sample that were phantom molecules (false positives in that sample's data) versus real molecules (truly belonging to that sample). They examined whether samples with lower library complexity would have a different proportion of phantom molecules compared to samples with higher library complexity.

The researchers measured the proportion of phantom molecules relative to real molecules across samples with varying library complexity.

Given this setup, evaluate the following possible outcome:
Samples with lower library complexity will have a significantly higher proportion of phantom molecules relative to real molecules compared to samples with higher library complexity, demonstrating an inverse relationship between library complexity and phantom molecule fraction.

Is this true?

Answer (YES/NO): YES